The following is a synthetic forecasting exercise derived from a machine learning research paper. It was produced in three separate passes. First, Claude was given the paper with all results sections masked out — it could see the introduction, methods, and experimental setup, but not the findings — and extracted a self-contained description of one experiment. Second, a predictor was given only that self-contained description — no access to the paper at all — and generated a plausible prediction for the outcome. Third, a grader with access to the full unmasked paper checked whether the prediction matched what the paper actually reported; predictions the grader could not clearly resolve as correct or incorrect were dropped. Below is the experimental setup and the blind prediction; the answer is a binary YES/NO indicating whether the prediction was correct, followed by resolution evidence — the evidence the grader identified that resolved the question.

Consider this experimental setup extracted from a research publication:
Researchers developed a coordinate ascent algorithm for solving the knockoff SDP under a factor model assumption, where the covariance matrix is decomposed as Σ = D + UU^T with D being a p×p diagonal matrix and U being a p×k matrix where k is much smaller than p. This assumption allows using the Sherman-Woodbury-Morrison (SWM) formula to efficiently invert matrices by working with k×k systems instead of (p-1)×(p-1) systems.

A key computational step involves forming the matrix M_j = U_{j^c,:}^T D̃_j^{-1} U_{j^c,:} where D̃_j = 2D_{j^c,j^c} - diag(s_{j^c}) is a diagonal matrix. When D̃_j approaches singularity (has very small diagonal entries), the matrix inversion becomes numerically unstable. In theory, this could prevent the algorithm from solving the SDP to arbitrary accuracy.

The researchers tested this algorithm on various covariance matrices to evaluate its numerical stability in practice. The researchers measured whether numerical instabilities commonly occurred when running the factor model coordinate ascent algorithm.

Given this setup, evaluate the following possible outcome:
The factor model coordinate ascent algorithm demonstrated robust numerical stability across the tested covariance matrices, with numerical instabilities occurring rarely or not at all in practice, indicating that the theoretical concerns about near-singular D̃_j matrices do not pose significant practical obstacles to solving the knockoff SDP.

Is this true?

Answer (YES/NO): YES